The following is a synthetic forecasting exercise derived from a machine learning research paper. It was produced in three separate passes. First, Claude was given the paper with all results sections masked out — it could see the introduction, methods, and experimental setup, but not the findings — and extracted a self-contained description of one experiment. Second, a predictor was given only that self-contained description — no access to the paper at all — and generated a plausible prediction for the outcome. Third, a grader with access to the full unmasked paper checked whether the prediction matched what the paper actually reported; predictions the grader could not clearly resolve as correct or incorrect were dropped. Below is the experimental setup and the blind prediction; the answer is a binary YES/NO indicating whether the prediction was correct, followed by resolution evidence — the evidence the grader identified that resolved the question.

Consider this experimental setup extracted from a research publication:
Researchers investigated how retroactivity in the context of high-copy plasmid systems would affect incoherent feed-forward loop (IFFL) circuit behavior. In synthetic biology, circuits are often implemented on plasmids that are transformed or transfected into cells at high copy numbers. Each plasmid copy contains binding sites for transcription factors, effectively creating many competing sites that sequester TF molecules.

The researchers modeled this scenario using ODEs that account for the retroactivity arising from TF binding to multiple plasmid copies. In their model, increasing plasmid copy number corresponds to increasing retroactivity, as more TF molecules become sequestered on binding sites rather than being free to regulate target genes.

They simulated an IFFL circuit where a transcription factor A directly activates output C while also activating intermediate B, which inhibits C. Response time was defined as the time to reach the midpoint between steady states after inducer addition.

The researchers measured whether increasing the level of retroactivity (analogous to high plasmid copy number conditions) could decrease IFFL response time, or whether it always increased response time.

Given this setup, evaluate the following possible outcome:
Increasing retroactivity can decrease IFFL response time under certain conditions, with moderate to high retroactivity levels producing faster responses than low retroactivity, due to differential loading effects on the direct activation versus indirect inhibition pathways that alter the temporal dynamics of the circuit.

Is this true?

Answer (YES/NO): YES